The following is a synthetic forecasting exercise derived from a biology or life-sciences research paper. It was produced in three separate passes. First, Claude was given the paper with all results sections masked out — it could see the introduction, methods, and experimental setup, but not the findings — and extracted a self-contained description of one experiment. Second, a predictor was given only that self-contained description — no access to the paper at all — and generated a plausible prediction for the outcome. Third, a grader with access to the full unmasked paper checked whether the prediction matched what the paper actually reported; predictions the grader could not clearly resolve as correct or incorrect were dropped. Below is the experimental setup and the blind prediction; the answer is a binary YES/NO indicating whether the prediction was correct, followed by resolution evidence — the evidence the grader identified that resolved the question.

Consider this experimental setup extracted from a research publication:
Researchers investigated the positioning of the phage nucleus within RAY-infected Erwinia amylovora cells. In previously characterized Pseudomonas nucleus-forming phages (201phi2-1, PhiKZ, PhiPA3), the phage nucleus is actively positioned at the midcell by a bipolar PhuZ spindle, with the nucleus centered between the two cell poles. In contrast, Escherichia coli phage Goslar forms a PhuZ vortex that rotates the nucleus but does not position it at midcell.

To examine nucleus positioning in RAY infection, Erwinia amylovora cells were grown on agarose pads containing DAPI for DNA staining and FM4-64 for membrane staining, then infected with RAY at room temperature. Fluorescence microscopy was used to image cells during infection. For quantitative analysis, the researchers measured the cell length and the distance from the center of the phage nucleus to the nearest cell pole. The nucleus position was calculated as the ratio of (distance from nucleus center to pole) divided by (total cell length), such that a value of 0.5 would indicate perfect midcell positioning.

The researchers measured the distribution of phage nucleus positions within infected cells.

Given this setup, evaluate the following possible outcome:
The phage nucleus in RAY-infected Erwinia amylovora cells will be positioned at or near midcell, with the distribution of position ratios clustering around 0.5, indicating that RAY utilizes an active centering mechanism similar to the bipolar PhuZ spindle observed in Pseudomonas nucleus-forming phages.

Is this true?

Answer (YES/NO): NO